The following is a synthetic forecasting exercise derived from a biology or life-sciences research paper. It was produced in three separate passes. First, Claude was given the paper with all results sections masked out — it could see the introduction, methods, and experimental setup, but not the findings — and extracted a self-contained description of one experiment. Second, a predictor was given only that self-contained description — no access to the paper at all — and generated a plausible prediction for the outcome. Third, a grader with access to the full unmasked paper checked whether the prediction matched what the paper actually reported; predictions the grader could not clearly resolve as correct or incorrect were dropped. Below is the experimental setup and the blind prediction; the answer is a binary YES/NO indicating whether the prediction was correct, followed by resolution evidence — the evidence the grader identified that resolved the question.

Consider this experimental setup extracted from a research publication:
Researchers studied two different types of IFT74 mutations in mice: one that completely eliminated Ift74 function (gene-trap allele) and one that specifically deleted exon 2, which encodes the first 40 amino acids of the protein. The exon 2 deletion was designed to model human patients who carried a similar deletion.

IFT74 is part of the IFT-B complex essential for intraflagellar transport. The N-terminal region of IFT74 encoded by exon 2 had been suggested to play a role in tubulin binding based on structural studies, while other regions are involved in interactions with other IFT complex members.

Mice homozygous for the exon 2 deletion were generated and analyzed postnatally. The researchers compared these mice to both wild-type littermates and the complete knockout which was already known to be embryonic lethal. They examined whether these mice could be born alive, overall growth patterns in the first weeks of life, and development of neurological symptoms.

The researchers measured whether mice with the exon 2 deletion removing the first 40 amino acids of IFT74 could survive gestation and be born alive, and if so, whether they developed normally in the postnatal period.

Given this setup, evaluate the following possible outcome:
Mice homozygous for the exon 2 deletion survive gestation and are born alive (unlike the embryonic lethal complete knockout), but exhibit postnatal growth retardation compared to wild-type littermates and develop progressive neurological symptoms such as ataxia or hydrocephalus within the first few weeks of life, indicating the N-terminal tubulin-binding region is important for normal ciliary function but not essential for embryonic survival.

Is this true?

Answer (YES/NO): YES